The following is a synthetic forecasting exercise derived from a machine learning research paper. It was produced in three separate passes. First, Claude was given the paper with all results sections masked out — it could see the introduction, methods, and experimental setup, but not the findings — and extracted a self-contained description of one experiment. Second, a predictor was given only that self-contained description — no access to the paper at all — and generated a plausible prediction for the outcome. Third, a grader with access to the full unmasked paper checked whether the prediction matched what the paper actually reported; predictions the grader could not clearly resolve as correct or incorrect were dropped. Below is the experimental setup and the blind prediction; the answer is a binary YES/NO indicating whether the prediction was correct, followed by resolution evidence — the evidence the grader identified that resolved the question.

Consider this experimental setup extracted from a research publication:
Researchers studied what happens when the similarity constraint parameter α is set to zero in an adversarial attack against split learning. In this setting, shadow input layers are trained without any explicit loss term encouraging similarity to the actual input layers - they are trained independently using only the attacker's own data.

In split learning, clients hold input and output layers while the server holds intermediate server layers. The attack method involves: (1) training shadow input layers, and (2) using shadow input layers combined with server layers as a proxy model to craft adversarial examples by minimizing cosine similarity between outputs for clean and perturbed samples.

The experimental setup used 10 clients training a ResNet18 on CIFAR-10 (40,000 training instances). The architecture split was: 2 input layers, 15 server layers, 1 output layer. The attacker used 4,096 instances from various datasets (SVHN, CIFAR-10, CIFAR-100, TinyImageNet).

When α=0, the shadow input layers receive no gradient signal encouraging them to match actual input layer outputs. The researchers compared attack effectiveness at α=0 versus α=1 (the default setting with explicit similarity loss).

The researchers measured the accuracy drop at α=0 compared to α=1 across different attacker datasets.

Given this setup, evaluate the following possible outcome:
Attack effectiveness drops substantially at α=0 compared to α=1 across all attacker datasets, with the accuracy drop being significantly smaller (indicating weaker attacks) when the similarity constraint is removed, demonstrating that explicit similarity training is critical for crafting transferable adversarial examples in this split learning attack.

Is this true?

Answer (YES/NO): YES